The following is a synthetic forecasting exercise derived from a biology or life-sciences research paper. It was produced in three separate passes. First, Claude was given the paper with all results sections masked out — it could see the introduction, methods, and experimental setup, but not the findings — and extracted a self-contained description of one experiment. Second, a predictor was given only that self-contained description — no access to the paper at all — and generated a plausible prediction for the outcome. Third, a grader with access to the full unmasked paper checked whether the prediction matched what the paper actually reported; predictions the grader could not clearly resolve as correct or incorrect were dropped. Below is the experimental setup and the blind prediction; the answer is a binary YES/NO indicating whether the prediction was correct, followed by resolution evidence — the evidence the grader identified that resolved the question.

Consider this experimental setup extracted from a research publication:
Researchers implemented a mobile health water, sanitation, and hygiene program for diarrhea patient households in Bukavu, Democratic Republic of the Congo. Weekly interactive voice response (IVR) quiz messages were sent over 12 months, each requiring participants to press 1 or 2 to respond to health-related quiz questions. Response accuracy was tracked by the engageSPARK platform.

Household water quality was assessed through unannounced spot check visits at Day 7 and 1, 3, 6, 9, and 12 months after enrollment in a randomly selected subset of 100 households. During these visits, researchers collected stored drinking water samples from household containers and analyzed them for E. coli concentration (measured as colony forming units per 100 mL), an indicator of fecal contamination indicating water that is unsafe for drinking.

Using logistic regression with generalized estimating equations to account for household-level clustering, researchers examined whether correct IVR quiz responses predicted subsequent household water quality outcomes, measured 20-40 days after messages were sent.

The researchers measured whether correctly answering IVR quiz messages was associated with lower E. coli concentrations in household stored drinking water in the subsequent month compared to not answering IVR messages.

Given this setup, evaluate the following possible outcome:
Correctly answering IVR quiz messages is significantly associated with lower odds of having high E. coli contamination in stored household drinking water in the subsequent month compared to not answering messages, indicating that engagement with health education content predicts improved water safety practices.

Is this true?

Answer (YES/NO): NO